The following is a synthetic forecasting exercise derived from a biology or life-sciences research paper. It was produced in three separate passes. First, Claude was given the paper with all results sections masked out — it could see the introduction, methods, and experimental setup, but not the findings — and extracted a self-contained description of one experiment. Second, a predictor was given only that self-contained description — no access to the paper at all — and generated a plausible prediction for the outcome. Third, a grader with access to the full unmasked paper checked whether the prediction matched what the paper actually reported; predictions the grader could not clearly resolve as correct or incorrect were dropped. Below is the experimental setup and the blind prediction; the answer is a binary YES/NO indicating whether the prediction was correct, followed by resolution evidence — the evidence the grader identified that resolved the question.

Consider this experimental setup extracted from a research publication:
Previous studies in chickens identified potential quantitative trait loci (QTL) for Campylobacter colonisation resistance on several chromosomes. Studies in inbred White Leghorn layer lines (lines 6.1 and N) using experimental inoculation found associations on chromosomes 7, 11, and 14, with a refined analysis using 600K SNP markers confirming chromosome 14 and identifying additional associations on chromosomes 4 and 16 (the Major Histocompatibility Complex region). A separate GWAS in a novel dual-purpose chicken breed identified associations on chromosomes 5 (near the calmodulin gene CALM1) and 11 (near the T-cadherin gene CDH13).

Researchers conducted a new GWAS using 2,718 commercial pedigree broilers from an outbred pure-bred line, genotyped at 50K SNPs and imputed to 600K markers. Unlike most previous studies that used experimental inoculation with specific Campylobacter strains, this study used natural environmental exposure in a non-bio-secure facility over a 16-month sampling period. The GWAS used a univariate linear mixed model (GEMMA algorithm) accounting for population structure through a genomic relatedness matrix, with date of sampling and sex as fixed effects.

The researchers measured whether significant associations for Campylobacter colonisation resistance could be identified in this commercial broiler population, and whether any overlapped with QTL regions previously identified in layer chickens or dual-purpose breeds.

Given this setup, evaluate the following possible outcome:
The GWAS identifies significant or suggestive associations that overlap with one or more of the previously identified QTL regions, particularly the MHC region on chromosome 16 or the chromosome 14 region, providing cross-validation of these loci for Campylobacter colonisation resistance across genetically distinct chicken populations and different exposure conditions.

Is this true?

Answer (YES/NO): YES